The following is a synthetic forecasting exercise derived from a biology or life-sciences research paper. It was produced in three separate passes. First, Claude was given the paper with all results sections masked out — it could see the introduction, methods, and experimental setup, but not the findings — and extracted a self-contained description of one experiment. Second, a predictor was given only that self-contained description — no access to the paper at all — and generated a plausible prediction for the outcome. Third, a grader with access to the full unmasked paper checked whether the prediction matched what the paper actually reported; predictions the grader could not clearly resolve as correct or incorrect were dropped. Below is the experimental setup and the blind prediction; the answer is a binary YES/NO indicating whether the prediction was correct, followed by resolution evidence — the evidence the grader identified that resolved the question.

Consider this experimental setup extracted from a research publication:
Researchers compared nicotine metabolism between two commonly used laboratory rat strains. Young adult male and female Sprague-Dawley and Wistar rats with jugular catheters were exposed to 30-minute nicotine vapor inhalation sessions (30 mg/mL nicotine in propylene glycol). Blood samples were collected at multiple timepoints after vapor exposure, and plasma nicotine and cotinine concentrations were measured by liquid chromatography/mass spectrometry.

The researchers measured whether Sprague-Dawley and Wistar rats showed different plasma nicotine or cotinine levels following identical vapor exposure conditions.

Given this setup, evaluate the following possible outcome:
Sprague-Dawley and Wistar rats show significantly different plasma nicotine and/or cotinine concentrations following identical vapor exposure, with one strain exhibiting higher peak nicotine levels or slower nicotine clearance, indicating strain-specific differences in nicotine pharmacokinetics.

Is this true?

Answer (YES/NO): NO